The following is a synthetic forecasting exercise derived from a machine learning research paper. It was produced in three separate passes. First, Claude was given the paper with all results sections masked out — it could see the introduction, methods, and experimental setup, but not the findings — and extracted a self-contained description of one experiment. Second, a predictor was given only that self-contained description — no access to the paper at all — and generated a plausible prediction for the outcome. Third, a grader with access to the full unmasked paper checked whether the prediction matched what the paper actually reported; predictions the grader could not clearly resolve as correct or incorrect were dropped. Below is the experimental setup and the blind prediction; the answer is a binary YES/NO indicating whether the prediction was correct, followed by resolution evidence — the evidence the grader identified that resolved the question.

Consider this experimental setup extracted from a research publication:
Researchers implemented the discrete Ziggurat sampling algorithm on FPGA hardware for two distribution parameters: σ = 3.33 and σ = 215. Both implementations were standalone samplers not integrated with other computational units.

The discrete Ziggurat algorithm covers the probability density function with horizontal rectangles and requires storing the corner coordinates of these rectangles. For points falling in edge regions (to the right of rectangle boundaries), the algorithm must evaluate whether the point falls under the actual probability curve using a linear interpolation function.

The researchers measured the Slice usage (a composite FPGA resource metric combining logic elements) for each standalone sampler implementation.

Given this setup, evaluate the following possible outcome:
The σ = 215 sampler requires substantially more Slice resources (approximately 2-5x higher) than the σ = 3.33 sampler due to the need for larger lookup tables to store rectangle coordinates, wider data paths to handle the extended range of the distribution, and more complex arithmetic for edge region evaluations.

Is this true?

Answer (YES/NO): YES